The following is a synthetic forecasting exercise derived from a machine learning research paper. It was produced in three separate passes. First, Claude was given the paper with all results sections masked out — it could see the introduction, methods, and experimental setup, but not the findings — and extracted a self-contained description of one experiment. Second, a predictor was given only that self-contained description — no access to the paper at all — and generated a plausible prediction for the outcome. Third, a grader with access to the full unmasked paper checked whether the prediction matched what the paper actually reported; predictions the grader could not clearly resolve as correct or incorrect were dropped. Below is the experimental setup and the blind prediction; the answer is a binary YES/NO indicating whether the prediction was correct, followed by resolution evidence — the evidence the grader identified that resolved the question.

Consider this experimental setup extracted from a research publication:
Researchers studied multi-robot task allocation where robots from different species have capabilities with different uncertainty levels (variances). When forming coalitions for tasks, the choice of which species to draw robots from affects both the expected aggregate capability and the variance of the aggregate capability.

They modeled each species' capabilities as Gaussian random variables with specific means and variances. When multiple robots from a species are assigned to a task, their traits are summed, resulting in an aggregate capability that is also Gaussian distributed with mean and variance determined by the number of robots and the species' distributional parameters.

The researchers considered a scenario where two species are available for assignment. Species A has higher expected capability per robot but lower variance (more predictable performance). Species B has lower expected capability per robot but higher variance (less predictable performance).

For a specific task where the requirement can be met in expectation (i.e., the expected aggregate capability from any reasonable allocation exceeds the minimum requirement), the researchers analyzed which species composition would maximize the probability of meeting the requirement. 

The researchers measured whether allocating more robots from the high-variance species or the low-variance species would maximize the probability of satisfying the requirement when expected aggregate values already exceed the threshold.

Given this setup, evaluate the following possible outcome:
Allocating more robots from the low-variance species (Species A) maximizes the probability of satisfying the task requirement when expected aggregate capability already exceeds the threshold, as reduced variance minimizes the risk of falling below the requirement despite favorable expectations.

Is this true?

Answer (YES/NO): YES